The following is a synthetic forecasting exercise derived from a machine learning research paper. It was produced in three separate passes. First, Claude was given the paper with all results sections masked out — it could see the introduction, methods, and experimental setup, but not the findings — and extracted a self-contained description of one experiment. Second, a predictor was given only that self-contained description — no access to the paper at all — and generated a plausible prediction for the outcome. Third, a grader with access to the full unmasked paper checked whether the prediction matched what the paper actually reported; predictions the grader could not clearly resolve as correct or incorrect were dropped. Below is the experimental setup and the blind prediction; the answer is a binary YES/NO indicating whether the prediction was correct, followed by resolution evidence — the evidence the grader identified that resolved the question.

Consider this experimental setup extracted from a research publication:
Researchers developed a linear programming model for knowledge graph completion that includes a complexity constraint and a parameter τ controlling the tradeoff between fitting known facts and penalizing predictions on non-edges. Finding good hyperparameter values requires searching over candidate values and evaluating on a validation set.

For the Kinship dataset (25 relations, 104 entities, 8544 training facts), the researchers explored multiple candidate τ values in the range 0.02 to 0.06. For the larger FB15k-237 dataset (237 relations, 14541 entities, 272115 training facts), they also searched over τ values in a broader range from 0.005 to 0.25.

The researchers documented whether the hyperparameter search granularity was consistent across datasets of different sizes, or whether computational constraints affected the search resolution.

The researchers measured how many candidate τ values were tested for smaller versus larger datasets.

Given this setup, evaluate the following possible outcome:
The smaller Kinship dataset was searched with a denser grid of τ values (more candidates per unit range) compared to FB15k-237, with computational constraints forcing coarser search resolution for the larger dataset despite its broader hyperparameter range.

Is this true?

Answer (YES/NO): YES